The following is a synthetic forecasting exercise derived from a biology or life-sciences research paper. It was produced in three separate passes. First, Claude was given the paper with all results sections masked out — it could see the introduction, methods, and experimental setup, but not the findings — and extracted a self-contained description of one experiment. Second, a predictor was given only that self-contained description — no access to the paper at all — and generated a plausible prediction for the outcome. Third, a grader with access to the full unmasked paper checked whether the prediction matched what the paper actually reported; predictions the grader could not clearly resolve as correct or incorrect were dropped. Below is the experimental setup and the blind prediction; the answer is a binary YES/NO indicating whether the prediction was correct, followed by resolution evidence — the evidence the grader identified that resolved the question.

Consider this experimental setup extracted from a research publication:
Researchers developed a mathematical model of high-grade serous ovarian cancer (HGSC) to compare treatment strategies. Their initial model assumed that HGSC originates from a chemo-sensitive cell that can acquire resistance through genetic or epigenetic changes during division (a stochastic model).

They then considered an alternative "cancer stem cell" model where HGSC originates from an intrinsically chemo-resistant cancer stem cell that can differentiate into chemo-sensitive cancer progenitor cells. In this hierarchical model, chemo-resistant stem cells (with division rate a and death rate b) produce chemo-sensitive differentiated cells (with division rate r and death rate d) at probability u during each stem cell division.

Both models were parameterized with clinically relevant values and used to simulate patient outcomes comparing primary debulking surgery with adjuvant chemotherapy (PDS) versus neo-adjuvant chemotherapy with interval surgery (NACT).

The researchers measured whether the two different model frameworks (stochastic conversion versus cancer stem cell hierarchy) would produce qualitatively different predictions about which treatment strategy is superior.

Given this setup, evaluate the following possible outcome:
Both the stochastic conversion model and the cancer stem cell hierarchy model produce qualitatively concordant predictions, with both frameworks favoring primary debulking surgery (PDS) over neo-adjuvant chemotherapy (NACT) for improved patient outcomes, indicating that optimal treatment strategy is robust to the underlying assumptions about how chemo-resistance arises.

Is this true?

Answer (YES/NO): YES